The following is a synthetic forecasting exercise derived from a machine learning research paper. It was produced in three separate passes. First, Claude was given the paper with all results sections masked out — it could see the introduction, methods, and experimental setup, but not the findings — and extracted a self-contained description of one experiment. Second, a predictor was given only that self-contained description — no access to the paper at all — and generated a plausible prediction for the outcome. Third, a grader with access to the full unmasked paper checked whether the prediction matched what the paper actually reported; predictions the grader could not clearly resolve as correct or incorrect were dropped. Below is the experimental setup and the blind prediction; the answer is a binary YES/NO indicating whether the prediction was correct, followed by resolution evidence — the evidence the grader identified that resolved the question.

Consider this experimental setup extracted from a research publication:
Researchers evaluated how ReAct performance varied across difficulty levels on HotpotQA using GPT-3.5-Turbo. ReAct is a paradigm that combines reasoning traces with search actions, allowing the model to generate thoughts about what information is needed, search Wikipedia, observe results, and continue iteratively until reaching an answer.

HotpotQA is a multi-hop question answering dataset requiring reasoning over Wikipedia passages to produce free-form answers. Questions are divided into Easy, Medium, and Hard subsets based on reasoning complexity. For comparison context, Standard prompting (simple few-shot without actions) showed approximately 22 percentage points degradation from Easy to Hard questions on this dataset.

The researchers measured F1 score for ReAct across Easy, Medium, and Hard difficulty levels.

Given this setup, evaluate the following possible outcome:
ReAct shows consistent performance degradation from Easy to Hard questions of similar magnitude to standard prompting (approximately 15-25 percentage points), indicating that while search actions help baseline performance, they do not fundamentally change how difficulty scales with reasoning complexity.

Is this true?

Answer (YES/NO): NO